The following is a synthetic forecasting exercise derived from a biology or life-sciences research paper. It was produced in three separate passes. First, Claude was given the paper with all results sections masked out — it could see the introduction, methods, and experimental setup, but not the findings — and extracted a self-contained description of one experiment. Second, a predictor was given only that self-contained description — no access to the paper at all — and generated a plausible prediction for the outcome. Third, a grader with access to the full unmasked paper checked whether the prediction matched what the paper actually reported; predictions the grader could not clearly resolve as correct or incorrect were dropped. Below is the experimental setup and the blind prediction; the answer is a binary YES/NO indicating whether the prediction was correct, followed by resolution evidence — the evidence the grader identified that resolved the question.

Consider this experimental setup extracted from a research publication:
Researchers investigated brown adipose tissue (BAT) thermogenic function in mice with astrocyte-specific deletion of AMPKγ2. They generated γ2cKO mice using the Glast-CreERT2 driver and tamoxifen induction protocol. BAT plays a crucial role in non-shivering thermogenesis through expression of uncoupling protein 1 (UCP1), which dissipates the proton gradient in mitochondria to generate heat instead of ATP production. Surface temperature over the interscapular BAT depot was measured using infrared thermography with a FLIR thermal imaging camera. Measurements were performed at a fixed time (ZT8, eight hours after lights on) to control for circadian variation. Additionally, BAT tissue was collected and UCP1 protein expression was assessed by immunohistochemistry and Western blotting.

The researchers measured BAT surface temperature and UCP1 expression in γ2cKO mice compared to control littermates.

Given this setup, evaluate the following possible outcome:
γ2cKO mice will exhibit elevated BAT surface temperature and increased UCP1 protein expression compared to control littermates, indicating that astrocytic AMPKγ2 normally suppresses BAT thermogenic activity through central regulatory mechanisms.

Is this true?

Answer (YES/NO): NO